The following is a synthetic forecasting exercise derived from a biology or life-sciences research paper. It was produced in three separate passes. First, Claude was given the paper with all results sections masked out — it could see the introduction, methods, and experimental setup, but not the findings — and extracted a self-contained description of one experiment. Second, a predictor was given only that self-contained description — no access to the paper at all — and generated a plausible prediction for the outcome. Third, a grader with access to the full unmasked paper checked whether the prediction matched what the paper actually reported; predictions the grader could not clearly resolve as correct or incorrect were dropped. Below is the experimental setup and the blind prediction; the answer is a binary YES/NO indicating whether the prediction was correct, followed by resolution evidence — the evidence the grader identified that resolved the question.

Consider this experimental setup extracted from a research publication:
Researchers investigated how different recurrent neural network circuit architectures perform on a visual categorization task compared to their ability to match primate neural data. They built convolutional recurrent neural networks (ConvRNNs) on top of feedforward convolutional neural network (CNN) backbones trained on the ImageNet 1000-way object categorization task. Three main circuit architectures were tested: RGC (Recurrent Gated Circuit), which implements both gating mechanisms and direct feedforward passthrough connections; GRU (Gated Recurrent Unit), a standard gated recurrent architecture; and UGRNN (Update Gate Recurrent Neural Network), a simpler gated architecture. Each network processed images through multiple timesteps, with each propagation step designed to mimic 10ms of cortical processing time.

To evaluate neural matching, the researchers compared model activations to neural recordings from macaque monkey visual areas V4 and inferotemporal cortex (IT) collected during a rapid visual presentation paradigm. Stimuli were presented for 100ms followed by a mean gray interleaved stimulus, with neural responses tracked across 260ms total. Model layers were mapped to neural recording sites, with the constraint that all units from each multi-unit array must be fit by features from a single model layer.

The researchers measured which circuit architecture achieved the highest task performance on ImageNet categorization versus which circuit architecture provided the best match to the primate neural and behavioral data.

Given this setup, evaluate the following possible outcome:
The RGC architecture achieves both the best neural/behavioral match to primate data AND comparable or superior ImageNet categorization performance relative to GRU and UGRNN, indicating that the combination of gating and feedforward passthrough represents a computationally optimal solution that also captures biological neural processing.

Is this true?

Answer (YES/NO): NO